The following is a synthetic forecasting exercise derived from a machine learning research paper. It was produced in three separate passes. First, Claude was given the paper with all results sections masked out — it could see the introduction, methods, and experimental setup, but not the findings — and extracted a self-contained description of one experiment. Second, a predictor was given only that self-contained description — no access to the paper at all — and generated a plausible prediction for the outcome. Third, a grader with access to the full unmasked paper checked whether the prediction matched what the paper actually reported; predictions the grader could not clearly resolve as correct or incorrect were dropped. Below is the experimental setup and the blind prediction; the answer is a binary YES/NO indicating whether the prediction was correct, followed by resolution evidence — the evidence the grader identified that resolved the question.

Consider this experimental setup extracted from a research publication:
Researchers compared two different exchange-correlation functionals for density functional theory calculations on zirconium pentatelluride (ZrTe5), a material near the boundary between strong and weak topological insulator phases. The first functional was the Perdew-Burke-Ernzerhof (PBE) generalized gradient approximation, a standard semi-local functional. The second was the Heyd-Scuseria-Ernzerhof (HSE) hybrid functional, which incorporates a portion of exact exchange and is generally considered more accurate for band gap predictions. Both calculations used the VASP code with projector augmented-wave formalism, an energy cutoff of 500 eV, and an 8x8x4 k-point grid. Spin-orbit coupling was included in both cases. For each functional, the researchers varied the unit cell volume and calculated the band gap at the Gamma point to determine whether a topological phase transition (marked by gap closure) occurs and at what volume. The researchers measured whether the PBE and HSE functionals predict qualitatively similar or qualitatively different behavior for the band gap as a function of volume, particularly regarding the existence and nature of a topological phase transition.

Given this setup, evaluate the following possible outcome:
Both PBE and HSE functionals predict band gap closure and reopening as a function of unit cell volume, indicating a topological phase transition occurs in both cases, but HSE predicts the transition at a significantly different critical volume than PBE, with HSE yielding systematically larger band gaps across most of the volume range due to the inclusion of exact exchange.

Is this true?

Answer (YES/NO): NO